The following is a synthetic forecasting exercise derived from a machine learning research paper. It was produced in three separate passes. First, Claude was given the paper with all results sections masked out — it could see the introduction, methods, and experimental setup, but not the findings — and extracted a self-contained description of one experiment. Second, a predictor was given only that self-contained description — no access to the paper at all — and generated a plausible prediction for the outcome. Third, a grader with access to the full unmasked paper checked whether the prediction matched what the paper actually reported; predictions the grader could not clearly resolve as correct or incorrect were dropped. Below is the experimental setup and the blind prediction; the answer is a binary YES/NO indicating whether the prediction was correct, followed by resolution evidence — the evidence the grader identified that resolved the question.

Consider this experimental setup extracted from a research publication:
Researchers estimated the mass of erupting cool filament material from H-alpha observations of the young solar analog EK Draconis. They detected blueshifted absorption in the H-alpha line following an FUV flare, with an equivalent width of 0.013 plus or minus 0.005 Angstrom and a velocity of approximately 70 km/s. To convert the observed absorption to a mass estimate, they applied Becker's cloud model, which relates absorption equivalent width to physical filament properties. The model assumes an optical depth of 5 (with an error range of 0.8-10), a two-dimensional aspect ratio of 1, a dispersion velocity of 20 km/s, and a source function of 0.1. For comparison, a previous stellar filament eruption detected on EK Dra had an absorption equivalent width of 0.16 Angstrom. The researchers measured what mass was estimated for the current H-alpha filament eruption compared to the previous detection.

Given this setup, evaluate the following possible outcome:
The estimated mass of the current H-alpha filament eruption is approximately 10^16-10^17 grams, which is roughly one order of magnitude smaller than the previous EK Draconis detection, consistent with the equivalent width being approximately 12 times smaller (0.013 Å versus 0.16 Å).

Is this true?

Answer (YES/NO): NO